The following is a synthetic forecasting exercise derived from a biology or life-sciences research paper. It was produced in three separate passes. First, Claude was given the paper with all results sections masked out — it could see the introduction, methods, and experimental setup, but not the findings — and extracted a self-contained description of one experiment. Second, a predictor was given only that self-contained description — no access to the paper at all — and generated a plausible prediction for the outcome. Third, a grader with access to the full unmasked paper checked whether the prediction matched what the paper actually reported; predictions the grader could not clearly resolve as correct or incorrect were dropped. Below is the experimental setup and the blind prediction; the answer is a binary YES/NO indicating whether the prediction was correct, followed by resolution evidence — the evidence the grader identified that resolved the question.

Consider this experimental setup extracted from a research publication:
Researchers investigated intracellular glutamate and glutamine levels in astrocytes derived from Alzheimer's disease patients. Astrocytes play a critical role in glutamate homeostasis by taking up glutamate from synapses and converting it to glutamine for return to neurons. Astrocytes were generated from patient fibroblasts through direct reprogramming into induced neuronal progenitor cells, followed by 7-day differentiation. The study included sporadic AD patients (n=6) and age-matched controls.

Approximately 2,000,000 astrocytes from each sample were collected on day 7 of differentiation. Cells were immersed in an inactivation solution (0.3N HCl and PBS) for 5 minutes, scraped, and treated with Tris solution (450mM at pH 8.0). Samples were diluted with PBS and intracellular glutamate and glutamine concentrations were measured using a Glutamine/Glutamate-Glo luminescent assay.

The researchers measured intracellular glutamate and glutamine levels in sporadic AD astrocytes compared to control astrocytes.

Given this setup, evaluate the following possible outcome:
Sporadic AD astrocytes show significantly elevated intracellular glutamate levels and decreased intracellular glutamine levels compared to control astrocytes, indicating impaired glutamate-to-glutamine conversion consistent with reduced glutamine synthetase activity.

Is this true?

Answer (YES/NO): NO